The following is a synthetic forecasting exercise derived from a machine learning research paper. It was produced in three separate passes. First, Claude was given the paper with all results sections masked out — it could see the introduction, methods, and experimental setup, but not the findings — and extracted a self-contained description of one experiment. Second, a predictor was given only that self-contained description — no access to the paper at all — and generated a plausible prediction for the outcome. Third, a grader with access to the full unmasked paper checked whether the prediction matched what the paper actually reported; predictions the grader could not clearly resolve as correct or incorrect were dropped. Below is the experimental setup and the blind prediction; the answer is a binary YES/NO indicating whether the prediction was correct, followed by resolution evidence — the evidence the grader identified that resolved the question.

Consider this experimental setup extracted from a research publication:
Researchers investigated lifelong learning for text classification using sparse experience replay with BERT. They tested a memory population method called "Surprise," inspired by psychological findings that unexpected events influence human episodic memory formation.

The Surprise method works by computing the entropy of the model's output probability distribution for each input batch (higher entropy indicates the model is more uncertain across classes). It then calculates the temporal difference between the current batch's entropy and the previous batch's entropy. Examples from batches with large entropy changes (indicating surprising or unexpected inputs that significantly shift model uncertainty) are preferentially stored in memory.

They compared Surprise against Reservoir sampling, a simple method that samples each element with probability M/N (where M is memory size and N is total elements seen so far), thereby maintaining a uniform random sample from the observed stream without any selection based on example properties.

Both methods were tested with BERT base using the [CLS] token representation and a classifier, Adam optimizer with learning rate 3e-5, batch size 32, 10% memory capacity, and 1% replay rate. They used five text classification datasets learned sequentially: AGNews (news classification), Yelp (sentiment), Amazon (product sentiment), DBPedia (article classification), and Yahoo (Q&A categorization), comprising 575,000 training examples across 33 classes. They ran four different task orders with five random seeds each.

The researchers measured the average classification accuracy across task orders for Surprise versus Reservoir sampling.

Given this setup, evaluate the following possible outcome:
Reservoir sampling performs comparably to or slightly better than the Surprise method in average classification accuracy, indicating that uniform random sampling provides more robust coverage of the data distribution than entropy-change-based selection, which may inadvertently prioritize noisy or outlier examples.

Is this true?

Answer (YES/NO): NO